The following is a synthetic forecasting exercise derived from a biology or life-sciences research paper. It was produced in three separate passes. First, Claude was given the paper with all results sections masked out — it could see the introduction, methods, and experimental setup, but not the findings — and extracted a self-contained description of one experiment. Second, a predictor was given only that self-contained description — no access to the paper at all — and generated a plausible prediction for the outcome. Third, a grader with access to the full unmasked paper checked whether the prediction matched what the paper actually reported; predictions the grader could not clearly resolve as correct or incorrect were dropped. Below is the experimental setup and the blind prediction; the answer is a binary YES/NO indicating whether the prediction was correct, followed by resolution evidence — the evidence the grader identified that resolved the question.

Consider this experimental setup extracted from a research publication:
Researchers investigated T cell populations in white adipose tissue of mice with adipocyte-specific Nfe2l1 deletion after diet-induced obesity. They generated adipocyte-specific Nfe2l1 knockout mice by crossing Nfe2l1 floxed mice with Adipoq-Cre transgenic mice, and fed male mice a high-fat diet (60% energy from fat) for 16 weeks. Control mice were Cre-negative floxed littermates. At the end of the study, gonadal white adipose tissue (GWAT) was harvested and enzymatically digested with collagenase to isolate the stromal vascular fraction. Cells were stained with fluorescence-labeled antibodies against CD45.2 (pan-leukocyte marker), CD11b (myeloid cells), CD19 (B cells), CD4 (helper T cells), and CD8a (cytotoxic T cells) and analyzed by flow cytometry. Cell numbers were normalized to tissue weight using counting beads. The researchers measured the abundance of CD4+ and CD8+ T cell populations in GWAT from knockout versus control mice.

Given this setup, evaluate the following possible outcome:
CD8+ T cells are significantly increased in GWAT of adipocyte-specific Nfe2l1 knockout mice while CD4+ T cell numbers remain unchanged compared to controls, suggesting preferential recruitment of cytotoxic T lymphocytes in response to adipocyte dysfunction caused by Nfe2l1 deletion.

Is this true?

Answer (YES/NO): NO